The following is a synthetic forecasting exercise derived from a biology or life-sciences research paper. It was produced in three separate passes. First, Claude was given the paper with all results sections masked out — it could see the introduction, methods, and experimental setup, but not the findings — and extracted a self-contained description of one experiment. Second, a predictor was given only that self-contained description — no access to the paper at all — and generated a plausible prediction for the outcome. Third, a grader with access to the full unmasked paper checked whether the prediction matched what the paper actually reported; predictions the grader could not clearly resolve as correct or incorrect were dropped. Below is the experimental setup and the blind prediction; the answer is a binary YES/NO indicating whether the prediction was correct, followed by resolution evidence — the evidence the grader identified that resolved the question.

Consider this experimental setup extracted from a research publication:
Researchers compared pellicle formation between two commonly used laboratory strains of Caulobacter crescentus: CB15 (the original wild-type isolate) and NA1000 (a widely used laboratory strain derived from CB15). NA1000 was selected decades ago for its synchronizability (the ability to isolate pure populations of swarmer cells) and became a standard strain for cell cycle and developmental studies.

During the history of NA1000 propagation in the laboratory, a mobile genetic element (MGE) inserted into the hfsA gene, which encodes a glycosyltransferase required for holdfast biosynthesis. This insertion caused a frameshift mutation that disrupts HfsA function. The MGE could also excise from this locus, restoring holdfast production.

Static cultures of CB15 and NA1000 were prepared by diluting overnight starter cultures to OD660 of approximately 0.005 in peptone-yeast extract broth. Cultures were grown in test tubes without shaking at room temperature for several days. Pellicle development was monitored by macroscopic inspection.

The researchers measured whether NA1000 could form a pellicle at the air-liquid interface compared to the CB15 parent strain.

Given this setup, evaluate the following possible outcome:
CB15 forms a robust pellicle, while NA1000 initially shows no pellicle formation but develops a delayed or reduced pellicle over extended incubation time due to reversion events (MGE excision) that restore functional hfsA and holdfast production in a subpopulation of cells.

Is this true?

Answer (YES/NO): NO